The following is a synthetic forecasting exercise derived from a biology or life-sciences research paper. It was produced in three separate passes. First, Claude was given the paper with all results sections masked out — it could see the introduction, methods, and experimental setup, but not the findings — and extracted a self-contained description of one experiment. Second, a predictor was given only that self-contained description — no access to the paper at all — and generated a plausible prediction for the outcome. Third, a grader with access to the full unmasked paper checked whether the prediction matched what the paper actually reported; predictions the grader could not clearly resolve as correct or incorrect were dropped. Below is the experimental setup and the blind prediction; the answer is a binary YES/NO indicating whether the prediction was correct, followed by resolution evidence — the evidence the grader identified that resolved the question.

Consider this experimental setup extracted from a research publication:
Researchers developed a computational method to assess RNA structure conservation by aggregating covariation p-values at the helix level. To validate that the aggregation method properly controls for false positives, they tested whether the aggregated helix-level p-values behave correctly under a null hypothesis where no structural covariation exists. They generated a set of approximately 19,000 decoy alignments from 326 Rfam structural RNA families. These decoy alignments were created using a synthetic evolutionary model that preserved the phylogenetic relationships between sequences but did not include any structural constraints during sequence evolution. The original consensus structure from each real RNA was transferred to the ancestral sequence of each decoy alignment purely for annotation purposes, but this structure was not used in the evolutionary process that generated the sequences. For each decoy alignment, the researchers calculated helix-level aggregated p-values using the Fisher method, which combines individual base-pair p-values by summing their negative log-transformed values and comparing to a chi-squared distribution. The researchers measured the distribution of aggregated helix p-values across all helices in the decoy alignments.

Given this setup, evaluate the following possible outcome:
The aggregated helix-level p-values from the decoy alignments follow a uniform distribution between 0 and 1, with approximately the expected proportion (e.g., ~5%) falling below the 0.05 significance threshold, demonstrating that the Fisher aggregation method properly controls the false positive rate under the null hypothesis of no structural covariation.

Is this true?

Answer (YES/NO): YES